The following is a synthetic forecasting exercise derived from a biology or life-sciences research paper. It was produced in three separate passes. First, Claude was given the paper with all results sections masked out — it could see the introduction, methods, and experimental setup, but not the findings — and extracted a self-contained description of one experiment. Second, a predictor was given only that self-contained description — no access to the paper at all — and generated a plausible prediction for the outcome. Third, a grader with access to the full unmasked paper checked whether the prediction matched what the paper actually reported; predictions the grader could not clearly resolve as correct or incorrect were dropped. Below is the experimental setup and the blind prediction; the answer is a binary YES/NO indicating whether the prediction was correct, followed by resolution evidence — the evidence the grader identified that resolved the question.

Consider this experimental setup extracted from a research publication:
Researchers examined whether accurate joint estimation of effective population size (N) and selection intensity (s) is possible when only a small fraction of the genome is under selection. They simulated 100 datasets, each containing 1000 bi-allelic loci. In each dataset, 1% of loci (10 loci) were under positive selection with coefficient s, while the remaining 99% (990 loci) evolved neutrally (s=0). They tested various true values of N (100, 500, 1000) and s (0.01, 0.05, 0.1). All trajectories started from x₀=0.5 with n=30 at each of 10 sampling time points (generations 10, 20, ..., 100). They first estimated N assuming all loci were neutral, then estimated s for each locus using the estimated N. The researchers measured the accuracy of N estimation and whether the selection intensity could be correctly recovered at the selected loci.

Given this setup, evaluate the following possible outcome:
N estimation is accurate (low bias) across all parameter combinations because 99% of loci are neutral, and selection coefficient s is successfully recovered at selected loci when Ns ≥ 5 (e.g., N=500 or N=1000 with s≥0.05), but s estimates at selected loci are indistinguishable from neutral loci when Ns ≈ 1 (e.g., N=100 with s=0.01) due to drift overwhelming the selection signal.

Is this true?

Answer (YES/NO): NO